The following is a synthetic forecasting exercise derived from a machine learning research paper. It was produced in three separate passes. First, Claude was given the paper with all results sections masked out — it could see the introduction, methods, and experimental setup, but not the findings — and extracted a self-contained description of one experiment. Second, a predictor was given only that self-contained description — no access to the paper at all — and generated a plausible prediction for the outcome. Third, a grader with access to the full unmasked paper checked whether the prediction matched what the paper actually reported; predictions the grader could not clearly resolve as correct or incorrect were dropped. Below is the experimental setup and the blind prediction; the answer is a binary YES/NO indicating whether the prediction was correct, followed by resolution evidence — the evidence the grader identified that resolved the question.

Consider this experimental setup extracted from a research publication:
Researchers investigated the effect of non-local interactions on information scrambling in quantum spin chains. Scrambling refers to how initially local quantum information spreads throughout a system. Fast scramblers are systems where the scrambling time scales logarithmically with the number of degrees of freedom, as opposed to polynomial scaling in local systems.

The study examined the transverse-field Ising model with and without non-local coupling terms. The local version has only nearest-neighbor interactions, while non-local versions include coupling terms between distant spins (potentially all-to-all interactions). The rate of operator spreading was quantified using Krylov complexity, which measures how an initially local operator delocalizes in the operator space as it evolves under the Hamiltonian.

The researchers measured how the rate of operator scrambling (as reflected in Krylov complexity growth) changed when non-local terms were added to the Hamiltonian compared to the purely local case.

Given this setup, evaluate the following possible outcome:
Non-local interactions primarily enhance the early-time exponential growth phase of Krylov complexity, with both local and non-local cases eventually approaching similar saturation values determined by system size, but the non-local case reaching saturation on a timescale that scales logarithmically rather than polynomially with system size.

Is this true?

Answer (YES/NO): NO